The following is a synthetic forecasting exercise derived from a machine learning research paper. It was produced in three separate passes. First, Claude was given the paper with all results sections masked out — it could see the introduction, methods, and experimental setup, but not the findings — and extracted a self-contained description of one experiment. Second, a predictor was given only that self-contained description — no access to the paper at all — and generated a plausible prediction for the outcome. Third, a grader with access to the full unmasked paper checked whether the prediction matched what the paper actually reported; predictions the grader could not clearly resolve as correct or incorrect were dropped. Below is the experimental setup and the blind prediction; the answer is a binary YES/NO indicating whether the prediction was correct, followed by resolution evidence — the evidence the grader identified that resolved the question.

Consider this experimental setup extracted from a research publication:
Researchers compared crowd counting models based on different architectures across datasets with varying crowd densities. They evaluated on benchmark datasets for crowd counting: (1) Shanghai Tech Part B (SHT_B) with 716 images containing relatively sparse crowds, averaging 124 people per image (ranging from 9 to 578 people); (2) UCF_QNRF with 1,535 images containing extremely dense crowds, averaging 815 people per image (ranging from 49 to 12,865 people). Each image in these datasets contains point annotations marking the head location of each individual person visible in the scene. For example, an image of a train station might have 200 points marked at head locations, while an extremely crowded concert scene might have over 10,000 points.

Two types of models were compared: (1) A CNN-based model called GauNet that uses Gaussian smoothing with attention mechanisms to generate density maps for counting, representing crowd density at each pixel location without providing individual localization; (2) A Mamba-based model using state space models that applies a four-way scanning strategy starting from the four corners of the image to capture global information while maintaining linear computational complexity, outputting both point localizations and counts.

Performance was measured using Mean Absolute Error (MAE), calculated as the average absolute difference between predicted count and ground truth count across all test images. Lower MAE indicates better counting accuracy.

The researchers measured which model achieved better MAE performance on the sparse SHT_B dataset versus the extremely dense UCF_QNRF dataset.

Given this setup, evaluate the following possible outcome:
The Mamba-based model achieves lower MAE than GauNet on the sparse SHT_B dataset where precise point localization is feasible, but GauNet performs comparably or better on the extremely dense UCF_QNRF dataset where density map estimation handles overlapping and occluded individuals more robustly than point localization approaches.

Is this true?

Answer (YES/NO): NO